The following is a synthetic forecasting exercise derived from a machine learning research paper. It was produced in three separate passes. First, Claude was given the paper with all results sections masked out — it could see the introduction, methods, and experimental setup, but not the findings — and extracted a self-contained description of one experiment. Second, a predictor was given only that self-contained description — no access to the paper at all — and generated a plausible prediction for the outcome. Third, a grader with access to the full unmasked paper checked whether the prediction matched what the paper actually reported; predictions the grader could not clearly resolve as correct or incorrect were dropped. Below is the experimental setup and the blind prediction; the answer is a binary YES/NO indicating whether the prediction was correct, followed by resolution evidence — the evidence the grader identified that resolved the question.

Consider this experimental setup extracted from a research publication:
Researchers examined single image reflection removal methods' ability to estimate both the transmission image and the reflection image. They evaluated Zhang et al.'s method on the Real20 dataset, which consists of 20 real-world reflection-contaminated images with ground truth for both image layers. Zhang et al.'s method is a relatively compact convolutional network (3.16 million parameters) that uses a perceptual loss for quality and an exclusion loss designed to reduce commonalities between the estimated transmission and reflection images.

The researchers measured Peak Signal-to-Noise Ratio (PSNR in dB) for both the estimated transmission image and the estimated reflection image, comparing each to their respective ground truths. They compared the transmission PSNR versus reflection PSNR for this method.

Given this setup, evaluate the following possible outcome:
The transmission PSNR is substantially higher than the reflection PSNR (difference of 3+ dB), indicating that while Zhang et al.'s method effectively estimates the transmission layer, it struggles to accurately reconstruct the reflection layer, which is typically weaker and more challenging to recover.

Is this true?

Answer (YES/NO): YES